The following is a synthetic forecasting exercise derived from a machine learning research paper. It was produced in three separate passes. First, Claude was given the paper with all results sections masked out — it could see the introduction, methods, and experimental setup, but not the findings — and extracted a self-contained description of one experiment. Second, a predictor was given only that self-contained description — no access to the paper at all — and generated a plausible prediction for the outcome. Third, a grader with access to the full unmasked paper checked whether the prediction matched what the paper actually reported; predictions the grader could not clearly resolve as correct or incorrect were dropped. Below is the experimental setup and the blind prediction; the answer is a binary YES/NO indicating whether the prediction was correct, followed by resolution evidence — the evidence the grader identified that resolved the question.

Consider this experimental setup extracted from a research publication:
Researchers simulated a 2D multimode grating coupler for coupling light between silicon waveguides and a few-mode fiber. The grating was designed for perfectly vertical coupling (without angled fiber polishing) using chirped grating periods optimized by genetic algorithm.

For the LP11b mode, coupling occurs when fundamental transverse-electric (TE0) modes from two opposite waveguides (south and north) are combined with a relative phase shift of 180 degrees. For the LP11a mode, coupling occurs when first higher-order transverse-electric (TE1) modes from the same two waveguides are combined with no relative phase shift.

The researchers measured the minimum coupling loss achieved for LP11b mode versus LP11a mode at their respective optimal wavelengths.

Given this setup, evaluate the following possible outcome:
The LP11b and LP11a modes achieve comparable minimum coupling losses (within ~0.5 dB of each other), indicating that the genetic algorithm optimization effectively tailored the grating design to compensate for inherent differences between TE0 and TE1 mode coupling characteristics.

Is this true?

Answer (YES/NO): NO